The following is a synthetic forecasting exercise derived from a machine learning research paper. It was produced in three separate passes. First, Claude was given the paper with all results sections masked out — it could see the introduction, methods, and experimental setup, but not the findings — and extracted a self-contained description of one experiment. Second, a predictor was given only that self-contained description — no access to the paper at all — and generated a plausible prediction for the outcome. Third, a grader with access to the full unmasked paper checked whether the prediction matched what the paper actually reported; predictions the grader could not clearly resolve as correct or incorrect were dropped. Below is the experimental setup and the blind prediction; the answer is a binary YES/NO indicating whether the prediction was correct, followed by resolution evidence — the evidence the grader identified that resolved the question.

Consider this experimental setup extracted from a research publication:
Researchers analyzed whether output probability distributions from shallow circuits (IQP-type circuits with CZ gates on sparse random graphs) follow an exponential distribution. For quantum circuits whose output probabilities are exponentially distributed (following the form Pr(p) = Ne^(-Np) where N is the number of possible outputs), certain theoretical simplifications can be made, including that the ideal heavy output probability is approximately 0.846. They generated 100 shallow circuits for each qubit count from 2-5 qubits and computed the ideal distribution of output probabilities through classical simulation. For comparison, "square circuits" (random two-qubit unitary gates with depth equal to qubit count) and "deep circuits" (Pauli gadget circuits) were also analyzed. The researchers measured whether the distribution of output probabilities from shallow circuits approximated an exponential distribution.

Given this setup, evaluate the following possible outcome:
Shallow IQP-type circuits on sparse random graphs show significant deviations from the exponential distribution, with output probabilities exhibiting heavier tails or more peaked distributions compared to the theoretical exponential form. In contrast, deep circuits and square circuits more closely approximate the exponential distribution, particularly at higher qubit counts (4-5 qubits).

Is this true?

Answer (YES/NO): NO